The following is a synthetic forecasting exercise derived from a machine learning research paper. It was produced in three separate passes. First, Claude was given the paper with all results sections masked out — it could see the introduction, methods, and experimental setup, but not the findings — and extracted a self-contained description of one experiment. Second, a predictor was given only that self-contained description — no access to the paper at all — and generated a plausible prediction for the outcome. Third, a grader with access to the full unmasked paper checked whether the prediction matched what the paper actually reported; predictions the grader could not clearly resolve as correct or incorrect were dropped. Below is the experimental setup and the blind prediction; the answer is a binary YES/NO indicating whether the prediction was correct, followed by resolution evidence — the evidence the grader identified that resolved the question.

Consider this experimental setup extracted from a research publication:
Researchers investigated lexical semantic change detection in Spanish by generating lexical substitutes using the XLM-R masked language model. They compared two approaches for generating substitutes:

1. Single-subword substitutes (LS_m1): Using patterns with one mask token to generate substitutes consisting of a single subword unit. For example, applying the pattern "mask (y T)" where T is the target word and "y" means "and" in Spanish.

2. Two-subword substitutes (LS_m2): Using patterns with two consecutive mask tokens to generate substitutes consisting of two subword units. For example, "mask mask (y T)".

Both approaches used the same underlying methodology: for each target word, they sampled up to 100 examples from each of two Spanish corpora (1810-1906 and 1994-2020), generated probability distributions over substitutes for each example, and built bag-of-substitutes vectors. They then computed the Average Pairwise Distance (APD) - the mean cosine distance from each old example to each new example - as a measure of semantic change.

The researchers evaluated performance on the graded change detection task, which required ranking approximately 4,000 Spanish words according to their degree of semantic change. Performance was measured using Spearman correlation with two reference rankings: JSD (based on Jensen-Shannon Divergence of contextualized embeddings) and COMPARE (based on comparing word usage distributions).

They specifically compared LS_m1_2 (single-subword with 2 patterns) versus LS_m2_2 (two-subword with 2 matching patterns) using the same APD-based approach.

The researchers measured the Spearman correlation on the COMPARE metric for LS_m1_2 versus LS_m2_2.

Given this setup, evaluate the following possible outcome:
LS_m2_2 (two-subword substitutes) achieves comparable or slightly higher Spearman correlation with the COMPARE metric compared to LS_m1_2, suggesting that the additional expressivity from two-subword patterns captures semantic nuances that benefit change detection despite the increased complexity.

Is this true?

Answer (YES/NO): NO